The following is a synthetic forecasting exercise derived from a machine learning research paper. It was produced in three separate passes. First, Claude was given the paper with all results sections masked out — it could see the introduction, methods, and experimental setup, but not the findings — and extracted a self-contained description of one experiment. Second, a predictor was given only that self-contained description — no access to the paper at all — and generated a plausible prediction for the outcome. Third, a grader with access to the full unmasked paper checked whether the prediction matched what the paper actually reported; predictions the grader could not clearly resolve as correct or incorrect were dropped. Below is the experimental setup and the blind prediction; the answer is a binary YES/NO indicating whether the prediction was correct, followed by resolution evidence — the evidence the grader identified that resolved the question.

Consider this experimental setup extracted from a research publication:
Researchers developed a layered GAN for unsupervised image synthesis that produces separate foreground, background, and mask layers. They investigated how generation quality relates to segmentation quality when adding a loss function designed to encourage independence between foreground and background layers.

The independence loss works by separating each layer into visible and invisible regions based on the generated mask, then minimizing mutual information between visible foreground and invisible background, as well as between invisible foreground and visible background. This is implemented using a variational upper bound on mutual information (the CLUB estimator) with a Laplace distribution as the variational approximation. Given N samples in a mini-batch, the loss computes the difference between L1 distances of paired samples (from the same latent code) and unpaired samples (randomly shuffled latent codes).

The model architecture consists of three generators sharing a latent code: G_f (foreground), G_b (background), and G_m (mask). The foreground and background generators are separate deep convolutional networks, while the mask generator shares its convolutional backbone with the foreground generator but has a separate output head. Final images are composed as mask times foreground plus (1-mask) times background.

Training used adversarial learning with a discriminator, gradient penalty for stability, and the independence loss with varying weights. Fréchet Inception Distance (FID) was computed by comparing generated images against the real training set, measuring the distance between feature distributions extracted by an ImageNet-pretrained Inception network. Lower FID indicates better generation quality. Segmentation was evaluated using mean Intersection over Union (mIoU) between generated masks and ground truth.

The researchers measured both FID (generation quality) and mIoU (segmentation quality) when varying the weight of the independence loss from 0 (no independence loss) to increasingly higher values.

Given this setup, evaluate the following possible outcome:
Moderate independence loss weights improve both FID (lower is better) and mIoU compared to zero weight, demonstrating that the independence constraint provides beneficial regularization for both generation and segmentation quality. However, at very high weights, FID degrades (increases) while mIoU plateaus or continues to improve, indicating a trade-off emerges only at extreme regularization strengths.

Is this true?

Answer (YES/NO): NO